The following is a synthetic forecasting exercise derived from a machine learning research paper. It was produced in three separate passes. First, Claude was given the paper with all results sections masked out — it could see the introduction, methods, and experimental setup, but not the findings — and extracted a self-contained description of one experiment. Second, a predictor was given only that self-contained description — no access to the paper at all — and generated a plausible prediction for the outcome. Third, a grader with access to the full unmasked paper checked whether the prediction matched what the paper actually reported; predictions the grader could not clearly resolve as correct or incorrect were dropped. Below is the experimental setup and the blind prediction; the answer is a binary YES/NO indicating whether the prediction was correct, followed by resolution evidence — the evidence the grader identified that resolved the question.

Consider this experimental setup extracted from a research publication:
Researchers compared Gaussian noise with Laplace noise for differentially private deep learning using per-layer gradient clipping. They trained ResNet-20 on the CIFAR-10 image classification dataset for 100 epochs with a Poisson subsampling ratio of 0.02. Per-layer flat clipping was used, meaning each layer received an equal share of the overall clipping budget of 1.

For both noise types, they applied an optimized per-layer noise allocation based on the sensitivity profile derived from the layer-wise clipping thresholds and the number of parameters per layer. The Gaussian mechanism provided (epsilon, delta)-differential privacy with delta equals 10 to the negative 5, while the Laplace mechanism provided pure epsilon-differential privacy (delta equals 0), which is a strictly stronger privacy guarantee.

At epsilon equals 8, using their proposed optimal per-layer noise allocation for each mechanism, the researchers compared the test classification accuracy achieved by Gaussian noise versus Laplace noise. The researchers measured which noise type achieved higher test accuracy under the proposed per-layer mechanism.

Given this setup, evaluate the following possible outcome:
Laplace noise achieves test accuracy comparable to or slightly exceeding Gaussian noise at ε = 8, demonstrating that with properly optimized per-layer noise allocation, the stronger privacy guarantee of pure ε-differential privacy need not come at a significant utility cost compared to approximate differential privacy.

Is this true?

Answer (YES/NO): YES